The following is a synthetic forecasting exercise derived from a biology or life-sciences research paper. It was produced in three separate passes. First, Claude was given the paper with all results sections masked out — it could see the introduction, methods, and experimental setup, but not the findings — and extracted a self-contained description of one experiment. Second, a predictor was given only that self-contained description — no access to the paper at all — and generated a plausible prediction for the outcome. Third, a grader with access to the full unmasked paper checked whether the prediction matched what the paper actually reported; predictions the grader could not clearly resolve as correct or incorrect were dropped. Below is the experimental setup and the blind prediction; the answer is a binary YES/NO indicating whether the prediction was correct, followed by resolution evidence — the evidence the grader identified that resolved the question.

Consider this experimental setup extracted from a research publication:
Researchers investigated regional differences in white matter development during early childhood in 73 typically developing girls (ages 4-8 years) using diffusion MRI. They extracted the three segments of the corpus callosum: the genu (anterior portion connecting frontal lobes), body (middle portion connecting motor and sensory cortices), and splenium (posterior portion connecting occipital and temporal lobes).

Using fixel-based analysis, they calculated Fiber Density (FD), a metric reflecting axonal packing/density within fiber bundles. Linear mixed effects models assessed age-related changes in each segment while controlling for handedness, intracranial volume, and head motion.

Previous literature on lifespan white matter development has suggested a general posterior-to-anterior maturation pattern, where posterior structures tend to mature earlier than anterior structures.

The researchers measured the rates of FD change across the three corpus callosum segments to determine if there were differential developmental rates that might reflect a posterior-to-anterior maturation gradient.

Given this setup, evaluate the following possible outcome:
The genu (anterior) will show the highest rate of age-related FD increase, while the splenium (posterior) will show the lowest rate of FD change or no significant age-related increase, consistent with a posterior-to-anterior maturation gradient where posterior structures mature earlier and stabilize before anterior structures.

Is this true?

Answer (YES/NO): NO